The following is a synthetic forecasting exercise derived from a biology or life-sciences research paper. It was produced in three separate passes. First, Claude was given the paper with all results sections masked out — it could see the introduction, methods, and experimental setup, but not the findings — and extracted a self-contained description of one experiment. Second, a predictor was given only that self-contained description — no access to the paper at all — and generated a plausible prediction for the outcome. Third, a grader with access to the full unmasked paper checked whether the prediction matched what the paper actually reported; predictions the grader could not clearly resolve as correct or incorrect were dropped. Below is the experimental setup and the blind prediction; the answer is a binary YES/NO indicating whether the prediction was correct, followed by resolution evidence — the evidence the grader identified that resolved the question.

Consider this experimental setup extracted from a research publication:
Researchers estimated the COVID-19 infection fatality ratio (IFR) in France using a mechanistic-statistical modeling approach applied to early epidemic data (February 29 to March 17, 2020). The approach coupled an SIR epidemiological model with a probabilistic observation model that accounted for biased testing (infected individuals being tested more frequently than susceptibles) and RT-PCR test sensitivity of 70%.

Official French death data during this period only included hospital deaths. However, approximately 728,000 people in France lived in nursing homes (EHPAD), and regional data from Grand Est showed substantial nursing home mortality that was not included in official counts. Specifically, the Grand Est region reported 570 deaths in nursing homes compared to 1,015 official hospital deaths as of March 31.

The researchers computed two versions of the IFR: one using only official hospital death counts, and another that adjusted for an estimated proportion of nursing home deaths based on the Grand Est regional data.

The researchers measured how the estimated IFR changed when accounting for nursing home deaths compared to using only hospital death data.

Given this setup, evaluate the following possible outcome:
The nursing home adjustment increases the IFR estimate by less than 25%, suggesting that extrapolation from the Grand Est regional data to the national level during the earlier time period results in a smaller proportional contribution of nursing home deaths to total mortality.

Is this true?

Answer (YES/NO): NO